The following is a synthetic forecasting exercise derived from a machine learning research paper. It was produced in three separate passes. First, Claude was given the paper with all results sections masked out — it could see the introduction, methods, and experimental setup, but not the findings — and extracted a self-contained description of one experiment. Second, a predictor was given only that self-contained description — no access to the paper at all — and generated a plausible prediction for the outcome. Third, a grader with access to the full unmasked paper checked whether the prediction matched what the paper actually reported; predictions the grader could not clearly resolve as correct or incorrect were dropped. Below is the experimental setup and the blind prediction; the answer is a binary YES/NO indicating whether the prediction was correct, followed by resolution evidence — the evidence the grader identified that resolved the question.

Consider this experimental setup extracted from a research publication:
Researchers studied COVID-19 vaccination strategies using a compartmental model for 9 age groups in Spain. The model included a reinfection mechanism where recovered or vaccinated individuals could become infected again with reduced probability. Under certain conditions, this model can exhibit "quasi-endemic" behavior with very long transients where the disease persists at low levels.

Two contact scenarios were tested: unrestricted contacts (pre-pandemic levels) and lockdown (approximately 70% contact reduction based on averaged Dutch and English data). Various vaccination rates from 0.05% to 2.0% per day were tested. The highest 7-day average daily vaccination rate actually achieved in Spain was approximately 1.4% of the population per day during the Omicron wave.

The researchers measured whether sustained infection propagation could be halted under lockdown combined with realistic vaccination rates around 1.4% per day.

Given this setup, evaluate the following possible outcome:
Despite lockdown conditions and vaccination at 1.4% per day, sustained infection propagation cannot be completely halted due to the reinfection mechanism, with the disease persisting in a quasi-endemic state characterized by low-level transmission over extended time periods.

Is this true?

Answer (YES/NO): NO